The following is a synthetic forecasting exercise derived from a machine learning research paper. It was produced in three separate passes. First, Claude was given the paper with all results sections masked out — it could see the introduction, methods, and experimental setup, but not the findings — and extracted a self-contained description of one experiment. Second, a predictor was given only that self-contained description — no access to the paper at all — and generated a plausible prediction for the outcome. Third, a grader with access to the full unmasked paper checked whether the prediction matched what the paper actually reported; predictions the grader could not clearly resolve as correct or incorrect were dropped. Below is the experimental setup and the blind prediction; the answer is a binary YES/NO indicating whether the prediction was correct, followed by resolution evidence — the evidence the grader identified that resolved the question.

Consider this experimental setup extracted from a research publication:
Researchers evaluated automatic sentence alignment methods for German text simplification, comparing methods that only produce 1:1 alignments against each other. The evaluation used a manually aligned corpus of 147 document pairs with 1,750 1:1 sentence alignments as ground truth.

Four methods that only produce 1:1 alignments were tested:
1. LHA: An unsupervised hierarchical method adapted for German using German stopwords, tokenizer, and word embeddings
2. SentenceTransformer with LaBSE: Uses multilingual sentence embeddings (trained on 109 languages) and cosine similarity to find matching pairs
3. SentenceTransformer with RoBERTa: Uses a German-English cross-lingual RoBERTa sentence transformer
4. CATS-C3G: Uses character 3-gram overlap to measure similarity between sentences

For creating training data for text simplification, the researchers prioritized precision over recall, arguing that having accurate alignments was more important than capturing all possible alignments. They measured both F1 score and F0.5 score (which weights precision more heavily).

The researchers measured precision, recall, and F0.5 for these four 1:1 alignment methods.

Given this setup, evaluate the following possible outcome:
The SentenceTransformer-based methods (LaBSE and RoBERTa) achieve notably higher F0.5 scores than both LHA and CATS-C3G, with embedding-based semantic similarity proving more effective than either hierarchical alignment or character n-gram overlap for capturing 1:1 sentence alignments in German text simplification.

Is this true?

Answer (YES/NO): NO